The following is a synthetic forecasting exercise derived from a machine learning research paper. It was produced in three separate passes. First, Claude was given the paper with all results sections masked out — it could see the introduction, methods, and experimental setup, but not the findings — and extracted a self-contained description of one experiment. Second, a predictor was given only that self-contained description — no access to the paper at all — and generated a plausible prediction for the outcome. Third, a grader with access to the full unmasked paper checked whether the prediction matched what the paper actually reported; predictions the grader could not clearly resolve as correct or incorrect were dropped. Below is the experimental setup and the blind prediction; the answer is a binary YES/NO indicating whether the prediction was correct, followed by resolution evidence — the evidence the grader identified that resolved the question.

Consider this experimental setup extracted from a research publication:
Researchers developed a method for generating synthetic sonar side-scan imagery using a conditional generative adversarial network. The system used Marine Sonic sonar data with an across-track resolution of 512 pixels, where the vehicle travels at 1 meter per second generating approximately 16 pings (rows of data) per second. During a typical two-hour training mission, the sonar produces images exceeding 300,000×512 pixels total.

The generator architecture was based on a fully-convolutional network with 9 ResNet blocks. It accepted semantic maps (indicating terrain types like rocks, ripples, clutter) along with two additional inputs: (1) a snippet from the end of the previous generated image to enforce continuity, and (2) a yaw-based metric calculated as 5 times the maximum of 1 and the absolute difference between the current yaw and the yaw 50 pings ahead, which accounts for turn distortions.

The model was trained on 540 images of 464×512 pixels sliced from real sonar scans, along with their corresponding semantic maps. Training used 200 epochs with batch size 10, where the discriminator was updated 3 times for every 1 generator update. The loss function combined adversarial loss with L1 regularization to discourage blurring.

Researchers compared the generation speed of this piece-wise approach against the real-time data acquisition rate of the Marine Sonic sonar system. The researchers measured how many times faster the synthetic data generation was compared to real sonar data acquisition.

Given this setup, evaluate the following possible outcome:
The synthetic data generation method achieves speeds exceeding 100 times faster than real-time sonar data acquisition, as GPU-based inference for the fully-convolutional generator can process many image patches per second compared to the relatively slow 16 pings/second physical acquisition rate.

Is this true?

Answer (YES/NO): NO